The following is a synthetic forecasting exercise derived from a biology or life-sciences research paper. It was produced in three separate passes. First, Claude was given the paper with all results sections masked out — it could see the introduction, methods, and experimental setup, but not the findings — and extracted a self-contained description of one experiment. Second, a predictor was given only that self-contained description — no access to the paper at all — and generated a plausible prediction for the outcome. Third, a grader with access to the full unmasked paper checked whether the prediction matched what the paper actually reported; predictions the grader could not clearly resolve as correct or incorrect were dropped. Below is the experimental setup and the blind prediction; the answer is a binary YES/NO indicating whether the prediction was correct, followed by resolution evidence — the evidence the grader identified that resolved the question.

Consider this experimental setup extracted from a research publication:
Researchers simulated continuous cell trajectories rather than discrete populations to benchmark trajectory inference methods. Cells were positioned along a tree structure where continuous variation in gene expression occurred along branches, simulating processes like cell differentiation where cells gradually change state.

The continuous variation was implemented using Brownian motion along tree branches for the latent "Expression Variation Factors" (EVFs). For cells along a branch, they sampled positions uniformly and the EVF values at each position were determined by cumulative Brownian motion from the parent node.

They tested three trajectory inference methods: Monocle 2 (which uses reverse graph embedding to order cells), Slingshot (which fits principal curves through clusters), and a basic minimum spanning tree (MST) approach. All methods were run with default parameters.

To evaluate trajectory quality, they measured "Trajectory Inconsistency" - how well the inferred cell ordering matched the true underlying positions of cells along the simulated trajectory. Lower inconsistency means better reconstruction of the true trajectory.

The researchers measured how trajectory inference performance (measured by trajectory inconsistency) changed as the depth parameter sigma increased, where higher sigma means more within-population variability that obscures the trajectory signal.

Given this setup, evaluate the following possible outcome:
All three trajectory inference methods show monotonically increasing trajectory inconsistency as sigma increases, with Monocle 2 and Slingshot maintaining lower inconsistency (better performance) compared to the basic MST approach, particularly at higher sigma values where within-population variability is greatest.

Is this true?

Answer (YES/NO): NO